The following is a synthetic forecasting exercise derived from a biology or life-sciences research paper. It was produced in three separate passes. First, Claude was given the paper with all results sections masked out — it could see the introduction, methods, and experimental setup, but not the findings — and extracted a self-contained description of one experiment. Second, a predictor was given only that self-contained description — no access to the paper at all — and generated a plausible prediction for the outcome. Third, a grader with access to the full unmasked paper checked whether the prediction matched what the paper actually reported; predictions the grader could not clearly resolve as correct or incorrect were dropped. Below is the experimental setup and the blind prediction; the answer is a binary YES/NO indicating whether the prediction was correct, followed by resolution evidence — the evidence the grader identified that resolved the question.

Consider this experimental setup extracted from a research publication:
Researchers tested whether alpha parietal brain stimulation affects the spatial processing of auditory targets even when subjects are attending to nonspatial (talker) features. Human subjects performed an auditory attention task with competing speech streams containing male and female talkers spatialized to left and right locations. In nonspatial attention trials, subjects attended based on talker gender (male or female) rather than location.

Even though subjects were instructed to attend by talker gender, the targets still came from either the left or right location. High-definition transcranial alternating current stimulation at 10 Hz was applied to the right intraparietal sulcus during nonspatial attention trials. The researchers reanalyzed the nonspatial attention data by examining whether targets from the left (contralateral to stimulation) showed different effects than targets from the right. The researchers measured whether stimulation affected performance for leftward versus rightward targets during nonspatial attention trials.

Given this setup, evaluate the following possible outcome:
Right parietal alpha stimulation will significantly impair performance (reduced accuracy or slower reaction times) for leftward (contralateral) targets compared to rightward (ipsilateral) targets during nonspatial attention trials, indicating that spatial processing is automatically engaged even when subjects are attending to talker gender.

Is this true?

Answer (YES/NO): NO